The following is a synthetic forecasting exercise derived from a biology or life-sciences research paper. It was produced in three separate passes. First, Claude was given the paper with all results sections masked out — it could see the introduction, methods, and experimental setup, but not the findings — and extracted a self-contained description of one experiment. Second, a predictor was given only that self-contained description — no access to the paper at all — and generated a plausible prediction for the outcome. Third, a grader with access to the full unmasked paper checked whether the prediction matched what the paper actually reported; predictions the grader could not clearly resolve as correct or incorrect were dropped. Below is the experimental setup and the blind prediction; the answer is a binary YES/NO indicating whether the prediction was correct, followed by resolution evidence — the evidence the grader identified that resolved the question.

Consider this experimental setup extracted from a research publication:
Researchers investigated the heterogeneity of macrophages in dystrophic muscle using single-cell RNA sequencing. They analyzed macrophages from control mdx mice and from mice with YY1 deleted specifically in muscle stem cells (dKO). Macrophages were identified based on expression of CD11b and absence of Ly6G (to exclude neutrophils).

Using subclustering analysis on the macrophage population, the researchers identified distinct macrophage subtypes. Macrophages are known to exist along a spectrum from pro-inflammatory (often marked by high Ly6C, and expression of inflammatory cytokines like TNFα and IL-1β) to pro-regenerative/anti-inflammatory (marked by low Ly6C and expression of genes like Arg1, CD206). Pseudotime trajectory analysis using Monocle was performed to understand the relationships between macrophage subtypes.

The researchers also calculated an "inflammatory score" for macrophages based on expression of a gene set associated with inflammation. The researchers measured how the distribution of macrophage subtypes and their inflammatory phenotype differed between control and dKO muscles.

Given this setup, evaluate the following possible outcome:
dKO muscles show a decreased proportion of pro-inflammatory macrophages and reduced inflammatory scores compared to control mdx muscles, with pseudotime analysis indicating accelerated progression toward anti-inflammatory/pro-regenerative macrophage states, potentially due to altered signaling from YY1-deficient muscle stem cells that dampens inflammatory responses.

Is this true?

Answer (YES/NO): NO